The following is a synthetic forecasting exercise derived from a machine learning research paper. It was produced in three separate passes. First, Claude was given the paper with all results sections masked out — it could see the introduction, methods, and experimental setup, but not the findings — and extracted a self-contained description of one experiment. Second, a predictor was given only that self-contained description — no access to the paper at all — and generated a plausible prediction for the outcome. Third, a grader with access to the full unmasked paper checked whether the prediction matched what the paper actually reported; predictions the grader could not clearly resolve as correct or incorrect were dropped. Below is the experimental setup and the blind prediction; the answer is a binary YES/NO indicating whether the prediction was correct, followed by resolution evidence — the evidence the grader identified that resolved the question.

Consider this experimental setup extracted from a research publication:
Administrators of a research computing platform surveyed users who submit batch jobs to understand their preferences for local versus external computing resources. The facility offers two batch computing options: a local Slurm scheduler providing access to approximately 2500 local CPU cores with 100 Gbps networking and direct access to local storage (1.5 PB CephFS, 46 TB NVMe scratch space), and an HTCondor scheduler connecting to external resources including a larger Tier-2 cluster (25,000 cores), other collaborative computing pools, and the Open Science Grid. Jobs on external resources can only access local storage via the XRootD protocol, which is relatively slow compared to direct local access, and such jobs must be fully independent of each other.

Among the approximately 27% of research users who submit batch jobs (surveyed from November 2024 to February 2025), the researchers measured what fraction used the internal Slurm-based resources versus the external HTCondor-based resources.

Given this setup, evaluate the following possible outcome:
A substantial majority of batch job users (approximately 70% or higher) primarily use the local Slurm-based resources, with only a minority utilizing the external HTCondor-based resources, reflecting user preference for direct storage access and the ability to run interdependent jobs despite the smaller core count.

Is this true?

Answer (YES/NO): YES